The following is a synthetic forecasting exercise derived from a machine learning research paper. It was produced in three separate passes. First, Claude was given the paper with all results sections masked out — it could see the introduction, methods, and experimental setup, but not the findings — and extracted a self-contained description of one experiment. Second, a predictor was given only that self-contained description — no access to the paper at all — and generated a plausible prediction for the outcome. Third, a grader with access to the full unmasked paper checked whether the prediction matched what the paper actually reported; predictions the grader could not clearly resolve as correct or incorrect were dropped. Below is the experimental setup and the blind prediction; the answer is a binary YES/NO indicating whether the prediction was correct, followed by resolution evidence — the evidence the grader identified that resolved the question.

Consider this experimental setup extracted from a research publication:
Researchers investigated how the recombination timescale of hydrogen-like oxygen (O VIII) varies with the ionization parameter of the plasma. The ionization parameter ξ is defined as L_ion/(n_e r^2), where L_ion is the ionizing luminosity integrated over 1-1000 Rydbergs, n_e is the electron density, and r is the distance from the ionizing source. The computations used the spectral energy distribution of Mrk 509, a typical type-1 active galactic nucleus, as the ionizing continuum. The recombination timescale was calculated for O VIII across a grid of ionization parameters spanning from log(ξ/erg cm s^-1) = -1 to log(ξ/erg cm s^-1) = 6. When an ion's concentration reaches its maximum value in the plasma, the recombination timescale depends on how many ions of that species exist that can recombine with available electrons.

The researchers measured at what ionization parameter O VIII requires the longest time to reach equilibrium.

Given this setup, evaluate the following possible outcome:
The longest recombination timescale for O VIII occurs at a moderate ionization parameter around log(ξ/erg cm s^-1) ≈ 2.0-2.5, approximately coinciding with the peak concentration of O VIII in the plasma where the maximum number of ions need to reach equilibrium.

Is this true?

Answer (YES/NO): YES